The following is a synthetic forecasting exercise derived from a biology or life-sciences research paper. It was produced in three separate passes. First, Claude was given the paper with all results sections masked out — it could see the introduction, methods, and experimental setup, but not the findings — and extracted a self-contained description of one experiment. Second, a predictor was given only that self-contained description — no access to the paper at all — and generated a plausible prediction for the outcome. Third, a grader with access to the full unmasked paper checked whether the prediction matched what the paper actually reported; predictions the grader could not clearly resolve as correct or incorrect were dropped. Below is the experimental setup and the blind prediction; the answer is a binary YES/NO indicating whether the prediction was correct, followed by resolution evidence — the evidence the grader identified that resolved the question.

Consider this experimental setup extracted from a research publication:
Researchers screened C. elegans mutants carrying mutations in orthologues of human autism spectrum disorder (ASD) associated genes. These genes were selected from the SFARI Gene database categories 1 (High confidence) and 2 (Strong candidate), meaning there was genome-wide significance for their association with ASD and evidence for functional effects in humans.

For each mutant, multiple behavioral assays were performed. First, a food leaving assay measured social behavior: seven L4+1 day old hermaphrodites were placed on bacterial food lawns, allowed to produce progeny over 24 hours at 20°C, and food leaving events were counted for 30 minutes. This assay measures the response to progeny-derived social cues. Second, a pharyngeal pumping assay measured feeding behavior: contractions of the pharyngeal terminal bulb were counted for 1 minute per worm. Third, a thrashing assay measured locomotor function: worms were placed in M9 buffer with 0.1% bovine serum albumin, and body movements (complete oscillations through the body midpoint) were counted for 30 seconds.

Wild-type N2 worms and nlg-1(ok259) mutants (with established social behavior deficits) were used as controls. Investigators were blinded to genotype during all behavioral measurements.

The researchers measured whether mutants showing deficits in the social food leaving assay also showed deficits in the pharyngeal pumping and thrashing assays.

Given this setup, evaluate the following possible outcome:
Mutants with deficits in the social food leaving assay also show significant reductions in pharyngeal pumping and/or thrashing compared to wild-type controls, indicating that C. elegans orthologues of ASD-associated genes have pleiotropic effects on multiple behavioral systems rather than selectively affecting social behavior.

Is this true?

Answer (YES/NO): NO